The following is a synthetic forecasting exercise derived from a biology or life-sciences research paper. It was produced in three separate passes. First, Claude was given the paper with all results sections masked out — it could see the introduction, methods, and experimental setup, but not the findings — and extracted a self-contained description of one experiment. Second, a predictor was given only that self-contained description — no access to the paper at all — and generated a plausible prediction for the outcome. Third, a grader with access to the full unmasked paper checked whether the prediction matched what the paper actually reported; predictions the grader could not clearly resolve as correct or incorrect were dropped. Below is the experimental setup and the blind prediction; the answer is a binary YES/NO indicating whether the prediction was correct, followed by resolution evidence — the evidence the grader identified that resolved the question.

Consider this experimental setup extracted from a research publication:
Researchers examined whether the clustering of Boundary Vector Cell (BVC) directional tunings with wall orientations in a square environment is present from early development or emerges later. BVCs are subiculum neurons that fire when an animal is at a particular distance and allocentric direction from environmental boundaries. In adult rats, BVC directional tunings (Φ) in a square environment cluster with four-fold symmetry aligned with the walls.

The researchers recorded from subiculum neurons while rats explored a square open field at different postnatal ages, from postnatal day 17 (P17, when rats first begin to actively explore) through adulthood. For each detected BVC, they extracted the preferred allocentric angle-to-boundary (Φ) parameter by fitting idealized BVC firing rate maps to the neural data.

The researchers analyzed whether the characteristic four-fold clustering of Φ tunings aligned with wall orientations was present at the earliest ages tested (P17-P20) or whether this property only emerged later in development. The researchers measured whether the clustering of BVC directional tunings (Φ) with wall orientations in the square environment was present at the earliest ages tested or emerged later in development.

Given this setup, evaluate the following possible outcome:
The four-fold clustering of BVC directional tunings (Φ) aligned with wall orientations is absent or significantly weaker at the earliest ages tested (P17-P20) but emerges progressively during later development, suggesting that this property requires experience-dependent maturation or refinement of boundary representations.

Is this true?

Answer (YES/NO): NO